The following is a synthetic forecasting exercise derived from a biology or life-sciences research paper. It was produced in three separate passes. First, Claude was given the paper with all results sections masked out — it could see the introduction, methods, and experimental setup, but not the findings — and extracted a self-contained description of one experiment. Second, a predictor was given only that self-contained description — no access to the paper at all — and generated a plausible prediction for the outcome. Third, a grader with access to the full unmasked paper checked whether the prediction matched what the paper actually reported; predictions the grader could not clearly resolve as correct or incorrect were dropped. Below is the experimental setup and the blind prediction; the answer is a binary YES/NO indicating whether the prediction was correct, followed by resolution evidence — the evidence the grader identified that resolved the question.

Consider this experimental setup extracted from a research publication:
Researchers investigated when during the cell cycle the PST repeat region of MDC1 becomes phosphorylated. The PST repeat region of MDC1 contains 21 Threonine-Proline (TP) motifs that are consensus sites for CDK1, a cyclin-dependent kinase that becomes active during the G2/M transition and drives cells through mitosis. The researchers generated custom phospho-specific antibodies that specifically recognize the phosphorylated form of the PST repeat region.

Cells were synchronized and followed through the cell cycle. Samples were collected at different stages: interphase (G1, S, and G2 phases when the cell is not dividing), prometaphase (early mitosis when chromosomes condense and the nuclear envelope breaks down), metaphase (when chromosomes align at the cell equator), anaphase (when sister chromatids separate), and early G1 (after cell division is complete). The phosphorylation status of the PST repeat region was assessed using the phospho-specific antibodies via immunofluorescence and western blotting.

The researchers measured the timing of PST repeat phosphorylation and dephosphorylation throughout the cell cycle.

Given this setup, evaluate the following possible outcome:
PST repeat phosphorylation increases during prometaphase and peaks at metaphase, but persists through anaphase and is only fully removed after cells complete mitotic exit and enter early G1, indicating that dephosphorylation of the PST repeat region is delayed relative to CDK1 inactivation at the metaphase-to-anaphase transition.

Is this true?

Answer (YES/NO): NO